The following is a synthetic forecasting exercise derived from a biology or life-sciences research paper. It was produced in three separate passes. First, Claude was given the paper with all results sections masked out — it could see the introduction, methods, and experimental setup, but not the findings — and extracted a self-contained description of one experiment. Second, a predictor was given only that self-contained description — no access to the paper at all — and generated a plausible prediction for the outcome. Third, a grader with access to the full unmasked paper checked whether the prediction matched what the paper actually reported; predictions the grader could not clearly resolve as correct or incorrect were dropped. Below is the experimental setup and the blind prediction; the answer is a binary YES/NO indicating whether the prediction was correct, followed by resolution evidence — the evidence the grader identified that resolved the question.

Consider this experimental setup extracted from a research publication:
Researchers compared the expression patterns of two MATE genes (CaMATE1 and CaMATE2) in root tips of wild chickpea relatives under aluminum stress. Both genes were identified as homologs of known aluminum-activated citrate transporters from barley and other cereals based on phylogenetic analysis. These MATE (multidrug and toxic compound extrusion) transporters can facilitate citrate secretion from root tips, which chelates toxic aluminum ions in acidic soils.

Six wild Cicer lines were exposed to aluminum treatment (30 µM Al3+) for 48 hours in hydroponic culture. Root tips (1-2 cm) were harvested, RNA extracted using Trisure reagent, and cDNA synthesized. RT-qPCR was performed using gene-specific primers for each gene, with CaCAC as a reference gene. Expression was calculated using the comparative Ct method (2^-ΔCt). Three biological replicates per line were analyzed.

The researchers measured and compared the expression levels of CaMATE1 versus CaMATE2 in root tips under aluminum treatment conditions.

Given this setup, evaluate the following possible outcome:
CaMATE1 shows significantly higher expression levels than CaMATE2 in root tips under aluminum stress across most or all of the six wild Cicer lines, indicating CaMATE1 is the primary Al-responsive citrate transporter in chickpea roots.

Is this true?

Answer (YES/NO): NO